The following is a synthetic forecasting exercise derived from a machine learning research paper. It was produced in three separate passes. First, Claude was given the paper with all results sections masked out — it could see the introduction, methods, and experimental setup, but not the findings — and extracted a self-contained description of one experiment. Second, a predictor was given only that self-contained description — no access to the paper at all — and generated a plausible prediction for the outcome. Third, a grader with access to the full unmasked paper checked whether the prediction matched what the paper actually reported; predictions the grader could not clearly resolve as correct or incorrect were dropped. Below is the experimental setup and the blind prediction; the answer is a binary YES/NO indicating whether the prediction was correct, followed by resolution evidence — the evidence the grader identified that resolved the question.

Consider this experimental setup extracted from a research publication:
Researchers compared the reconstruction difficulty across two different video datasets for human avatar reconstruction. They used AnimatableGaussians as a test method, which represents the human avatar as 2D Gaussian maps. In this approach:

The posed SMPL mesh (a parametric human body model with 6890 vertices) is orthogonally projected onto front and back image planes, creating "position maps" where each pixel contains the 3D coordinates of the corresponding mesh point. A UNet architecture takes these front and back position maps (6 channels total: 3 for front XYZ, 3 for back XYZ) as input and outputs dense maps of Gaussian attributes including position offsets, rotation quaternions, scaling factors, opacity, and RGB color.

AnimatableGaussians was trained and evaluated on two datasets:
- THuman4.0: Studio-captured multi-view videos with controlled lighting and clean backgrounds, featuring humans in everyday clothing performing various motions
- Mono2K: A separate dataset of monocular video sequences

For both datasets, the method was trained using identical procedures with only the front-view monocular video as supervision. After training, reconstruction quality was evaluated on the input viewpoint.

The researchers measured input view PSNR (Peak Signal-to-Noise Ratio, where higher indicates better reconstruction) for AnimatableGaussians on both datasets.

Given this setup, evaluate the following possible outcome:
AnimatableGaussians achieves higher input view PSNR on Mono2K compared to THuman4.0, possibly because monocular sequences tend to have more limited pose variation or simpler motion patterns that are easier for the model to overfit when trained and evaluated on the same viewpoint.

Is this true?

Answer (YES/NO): NO